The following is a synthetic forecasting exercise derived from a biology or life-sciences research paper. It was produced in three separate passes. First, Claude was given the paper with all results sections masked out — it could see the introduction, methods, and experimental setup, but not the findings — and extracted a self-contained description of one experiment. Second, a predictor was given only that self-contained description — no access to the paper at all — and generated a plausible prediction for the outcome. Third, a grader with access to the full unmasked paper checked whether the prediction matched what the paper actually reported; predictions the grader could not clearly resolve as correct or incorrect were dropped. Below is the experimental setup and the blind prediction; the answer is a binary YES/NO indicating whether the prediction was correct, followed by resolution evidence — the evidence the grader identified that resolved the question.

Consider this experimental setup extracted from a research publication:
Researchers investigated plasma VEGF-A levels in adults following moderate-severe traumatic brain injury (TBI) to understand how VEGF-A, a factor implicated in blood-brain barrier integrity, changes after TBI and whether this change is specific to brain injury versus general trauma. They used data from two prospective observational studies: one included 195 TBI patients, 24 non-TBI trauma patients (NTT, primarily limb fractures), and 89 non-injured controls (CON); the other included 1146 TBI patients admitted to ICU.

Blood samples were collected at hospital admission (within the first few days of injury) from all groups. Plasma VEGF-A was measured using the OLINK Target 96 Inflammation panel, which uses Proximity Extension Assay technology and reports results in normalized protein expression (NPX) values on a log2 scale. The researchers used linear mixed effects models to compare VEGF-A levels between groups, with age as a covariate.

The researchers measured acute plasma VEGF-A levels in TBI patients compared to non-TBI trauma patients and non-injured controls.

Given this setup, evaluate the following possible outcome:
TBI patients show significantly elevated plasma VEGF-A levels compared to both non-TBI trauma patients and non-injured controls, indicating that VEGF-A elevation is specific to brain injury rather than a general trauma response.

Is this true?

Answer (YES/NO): NO